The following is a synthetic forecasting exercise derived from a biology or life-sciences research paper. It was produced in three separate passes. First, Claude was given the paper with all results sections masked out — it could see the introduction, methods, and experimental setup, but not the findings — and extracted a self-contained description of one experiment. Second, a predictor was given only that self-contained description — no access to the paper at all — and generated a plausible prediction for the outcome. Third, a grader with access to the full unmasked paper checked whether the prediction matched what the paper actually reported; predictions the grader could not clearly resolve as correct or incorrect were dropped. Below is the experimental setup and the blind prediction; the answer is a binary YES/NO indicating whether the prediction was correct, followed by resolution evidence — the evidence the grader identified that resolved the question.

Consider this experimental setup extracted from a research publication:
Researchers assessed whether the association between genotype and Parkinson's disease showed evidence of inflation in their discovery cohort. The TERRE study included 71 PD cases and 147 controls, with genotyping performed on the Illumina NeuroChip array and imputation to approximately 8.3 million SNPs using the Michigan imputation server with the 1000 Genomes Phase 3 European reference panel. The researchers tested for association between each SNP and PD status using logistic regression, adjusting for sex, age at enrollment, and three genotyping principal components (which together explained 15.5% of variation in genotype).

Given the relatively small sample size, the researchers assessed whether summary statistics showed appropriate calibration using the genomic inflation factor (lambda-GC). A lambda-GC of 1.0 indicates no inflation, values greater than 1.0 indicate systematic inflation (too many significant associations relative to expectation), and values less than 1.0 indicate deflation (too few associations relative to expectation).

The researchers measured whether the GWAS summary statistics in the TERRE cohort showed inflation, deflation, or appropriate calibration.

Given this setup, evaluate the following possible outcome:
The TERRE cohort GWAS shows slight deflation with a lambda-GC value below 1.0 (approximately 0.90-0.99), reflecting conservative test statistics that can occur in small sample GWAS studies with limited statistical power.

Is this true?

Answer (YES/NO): NO